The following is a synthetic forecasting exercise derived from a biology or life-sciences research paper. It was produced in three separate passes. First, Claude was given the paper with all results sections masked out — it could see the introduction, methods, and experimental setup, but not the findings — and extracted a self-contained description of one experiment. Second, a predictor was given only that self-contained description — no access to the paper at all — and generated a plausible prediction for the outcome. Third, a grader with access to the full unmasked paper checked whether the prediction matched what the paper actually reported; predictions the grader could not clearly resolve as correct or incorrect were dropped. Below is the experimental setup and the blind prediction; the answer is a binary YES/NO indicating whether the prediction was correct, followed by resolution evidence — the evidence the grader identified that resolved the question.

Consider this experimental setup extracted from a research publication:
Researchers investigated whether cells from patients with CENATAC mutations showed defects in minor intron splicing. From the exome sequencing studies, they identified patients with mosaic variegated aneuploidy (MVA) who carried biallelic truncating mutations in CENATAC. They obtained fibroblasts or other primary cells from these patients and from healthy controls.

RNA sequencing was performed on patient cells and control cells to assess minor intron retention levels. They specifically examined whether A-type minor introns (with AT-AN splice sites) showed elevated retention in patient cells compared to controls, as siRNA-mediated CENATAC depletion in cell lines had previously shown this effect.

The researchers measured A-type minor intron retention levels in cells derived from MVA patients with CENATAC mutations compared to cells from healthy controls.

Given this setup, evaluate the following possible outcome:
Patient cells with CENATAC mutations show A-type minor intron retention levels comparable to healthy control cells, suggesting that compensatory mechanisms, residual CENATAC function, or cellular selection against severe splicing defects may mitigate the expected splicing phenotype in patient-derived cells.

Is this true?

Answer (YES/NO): NO